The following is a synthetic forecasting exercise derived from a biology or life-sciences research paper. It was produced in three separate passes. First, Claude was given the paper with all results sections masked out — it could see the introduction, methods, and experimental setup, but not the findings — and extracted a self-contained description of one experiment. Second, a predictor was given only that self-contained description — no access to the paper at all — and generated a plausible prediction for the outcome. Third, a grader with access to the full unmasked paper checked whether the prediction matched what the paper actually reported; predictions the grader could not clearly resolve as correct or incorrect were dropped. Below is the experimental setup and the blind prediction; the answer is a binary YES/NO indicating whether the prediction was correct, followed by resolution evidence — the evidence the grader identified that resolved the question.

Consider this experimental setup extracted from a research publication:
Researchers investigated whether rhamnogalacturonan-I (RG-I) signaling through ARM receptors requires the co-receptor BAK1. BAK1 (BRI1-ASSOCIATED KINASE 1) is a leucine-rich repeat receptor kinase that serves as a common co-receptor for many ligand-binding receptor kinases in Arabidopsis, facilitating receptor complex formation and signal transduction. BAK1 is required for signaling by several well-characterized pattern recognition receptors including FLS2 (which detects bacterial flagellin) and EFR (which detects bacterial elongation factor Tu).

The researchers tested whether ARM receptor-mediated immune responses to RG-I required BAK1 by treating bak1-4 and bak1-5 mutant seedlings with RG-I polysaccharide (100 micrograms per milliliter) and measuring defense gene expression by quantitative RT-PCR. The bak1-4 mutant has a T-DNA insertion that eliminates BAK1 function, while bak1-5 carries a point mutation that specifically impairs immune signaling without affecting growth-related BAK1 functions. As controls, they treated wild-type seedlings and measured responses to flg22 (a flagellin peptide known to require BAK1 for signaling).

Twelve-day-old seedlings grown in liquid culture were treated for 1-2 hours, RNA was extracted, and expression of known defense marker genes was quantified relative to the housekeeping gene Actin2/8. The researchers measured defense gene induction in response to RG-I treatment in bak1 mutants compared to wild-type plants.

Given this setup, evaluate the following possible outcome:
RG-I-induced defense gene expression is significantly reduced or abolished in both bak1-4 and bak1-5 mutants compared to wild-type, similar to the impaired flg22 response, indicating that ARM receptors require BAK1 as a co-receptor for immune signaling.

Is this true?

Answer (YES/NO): NO